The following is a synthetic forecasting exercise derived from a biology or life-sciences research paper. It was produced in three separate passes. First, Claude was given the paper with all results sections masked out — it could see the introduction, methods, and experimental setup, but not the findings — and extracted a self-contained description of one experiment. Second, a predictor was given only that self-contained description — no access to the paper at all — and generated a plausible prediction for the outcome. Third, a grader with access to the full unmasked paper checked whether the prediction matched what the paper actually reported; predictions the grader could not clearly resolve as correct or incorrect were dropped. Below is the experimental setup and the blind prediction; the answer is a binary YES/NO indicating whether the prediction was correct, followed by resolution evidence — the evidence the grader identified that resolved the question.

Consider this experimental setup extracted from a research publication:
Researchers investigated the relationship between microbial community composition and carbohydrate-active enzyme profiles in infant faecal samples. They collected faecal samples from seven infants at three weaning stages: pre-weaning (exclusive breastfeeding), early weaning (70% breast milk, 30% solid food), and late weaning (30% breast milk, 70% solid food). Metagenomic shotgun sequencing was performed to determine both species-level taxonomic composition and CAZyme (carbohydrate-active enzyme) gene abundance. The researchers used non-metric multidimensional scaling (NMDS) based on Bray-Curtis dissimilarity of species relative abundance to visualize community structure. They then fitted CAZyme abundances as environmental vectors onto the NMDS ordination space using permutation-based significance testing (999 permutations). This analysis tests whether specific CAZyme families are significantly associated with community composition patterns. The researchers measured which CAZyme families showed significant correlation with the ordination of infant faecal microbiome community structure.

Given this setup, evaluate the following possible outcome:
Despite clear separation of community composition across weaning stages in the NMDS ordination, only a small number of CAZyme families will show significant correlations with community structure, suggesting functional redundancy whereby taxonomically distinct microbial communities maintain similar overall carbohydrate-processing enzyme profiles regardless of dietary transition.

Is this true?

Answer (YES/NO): NO